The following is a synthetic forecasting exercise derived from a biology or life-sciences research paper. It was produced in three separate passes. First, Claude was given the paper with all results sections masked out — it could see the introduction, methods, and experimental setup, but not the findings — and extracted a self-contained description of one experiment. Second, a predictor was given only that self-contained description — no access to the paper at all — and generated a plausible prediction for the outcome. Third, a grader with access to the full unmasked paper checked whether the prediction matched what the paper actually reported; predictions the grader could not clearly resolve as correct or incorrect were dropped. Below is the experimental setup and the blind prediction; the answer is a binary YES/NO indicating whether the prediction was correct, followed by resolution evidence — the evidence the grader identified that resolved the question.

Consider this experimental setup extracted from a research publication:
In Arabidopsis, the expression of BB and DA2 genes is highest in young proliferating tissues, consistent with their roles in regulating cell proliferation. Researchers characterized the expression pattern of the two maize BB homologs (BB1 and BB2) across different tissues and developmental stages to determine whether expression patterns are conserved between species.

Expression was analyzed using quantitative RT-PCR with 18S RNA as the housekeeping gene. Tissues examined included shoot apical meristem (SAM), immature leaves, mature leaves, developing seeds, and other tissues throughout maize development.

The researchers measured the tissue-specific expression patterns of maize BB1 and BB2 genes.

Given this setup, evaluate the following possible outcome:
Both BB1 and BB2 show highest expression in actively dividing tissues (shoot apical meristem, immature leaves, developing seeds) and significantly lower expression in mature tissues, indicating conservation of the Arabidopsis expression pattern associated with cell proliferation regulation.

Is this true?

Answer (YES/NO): YES